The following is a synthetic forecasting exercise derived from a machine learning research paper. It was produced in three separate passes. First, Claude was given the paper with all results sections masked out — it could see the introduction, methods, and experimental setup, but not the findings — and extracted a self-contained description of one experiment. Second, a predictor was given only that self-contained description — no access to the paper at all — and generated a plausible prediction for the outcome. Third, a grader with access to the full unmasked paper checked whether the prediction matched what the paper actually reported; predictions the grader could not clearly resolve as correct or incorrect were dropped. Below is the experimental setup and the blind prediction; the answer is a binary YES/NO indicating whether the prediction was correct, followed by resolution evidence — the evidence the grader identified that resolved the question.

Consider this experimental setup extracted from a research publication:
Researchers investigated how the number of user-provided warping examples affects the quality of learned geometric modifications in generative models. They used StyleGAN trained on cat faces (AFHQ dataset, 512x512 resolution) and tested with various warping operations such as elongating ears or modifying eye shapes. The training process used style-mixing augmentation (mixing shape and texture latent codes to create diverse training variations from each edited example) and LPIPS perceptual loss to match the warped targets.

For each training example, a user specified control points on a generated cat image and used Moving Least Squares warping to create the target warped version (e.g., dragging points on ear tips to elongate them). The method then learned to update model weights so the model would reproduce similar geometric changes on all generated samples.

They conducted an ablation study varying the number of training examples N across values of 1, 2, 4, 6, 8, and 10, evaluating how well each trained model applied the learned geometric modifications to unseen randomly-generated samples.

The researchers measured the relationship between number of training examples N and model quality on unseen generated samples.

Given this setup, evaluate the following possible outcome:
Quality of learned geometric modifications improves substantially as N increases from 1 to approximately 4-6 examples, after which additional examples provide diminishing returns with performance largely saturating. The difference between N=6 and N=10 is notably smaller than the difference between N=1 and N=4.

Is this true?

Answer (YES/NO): YES